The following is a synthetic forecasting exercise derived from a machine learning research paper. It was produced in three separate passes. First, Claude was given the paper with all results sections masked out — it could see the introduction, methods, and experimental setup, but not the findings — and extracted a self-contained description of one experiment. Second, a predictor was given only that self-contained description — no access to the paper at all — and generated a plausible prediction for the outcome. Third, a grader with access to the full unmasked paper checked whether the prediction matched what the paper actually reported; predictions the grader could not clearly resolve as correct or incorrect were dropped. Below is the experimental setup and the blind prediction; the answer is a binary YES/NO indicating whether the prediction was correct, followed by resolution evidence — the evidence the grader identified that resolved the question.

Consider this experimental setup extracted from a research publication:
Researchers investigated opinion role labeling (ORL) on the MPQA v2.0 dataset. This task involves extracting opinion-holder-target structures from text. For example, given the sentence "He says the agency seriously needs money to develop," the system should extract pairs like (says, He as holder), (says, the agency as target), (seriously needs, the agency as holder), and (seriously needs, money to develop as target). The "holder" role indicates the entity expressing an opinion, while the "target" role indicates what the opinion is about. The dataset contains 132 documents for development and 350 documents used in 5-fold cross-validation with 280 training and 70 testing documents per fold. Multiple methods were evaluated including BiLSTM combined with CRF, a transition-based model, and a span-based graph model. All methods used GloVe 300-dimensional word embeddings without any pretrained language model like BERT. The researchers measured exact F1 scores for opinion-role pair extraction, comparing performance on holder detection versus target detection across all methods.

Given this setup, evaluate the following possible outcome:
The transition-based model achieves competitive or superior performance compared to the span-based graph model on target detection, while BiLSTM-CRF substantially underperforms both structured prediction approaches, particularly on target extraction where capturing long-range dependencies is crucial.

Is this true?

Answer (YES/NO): NO